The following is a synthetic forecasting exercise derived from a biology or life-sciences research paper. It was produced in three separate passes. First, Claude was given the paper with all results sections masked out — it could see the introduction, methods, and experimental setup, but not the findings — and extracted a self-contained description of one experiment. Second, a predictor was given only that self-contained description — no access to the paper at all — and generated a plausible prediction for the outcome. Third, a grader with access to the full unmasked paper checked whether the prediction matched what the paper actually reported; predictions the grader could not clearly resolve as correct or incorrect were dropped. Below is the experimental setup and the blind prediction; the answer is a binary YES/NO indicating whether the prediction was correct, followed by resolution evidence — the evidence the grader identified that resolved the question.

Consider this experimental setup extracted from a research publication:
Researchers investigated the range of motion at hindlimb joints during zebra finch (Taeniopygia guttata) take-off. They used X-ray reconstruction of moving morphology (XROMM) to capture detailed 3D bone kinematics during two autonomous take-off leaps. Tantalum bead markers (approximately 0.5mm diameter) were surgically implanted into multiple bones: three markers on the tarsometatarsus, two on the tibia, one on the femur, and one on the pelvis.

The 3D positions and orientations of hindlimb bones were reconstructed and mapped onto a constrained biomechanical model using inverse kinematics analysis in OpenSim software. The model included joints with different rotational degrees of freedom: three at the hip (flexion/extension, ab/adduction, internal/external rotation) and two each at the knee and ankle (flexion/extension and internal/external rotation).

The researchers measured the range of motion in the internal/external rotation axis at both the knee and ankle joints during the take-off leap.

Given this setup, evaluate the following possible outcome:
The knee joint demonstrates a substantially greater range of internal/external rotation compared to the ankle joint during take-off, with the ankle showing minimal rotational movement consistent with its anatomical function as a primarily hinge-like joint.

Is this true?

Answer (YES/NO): NO